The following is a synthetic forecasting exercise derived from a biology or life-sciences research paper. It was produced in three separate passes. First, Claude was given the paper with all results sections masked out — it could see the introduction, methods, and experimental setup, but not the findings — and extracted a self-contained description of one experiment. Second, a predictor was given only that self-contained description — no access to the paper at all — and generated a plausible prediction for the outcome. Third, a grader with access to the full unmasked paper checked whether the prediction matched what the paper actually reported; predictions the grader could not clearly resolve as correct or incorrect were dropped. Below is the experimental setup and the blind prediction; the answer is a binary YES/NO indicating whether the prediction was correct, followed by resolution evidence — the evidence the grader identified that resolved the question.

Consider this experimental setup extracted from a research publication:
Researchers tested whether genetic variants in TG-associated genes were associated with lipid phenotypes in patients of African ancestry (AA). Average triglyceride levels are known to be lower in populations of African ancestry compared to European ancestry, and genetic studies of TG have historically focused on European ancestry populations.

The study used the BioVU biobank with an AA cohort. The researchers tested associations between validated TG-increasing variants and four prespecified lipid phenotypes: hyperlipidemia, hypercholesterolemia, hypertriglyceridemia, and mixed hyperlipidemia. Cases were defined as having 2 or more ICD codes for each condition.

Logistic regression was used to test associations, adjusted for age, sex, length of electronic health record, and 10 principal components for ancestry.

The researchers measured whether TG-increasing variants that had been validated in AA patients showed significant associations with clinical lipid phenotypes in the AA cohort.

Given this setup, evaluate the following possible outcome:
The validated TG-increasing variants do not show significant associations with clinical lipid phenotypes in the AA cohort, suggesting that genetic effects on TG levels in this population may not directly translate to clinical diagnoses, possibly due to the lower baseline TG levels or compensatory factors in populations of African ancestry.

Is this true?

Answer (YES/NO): YES